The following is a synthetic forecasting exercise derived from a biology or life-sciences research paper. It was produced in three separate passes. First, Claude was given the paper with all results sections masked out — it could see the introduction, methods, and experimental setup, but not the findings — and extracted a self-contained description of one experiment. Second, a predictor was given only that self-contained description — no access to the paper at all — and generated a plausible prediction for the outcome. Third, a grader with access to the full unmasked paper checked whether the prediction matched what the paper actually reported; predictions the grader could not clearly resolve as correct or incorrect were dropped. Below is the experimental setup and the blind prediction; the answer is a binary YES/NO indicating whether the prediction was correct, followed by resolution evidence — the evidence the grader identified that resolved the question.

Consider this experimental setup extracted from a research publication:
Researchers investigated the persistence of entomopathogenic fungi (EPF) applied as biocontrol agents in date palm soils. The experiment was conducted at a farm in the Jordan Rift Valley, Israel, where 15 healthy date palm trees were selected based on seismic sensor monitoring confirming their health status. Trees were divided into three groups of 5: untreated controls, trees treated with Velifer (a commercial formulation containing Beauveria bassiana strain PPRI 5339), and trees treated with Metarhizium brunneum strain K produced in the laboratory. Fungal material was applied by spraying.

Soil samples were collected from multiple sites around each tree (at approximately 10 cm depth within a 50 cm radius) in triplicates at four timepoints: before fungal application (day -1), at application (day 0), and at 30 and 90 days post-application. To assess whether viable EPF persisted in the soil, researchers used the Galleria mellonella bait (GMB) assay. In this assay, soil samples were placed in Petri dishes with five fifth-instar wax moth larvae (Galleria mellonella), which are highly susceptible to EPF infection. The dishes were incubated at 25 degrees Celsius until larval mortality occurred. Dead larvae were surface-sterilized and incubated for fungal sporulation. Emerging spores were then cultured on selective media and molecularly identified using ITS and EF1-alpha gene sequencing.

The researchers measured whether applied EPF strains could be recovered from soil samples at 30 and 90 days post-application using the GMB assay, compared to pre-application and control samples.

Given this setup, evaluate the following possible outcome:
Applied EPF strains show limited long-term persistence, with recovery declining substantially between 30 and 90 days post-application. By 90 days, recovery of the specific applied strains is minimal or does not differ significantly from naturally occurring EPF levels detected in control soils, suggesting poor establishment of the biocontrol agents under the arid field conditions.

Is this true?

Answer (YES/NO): NO